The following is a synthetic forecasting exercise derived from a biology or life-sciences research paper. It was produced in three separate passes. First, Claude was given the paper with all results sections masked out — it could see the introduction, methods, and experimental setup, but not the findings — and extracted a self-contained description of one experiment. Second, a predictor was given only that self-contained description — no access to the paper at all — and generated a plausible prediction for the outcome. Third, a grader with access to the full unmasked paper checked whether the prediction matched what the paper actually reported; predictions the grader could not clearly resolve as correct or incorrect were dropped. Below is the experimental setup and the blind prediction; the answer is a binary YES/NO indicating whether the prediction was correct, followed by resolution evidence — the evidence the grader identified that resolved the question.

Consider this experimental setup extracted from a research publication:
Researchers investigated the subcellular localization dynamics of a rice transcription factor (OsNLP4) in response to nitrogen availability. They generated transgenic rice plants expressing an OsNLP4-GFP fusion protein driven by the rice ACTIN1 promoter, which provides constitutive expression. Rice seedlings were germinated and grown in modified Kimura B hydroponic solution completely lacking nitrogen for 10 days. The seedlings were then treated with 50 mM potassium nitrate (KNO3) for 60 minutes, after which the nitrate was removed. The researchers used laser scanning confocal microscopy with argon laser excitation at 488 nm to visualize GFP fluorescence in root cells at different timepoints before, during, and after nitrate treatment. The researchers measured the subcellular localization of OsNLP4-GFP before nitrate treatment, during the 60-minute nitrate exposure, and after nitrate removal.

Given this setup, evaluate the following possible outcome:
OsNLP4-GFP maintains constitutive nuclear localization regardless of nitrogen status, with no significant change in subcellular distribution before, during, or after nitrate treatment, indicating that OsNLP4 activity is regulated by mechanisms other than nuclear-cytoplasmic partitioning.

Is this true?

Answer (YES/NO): NO